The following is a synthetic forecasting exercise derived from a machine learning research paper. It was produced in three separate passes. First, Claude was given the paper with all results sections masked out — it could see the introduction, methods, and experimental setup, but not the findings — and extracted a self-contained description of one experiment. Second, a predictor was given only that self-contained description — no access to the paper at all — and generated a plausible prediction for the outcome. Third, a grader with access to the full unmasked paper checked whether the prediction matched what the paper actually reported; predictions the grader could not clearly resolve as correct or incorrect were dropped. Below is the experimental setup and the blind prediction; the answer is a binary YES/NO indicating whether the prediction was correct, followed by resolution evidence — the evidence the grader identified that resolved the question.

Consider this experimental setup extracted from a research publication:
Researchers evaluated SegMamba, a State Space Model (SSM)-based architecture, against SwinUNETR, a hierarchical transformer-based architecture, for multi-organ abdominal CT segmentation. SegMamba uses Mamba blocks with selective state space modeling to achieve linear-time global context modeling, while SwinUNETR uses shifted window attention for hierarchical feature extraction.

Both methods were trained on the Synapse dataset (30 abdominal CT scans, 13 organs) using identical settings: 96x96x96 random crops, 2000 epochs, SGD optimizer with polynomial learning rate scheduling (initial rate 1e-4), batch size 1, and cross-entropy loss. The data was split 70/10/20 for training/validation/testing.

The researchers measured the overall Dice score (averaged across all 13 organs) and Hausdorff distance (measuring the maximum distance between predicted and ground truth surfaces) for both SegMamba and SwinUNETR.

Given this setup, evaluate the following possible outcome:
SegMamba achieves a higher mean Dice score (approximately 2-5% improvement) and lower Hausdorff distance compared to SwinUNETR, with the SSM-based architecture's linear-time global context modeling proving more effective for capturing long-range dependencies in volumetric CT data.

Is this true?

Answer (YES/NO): NO